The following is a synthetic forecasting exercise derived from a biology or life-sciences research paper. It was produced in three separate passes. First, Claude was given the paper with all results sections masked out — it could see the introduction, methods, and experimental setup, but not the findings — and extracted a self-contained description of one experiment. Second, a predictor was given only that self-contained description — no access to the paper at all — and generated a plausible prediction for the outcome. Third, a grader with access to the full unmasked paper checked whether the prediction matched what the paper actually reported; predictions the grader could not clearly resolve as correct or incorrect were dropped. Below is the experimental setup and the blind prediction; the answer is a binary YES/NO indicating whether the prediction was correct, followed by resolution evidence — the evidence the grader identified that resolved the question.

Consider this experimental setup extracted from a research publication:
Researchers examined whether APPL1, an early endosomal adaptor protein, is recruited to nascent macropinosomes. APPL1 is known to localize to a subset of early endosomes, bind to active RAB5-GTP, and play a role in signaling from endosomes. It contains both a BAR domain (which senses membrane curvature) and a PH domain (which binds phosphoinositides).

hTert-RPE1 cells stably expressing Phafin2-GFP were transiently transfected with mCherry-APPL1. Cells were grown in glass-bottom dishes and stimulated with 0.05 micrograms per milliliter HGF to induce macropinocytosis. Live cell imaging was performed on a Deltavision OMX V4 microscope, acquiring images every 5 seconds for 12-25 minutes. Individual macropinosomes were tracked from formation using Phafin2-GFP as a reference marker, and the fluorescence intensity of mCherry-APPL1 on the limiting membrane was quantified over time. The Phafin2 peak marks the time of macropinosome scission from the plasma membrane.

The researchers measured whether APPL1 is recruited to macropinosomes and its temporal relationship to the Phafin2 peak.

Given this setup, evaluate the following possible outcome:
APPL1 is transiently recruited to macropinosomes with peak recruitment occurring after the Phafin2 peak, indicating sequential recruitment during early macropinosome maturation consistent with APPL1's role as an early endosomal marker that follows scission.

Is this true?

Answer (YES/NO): YES